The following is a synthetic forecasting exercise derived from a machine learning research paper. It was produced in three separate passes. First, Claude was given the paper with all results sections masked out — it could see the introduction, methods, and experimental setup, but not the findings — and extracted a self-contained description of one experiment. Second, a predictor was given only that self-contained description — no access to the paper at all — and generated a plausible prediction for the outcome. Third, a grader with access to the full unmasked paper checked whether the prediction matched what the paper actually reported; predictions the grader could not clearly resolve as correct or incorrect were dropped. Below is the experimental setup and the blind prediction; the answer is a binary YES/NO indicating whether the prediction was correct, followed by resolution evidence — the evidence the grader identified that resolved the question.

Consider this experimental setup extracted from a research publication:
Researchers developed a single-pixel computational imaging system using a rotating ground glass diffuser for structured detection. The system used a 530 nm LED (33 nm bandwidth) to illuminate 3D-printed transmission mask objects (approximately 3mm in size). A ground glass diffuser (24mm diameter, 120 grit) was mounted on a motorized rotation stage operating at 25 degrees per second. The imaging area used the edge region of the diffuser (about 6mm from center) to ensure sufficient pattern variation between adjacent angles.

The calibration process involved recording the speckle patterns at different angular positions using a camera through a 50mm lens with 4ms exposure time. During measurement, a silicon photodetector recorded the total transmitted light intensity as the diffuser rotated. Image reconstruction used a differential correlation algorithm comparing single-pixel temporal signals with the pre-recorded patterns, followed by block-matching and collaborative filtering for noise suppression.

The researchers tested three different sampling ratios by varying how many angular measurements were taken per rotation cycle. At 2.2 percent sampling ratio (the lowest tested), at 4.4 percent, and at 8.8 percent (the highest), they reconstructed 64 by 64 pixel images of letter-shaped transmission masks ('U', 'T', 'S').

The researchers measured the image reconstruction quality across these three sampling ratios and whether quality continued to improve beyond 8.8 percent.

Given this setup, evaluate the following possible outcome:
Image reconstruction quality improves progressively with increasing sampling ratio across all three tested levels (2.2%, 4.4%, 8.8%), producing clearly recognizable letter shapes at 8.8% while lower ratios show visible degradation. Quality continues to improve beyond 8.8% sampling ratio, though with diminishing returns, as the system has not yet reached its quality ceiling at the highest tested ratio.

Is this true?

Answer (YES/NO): NO